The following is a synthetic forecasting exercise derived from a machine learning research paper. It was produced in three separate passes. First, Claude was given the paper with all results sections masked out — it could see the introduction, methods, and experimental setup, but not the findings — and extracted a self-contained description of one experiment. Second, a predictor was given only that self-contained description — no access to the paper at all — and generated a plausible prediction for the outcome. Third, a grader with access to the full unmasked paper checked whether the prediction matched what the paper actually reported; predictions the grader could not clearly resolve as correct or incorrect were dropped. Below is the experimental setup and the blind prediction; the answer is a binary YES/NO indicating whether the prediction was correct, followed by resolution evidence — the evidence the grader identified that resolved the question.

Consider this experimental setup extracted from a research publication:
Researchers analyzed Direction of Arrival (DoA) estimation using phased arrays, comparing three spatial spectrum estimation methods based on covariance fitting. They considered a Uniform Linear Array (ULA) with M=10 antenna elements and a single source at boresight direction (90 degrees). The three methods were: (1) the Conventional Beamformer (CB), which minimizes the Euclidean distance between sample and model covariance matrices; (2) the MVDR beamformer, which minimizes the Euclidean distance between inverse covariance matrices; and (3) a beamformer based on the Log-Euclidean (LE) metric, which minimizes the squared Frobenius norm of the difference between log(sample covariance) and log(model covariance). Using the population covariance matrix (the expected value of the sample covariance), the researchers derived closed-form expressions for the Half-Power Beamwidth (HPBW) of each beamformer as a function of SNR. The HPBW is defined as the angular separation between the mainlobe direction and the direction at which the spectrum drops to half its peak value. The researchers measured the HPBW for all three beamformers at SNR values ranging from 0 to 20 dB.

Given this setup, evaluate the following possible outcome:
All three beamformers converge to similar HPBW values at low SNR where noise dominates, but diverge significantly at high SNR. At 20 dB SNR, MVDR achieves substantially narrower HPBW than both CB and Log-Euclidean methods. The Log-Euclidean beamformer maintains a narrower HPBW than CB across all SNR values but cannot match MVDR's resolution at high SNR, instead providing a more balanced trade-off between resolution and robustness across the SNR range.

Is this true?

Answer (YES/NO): NO